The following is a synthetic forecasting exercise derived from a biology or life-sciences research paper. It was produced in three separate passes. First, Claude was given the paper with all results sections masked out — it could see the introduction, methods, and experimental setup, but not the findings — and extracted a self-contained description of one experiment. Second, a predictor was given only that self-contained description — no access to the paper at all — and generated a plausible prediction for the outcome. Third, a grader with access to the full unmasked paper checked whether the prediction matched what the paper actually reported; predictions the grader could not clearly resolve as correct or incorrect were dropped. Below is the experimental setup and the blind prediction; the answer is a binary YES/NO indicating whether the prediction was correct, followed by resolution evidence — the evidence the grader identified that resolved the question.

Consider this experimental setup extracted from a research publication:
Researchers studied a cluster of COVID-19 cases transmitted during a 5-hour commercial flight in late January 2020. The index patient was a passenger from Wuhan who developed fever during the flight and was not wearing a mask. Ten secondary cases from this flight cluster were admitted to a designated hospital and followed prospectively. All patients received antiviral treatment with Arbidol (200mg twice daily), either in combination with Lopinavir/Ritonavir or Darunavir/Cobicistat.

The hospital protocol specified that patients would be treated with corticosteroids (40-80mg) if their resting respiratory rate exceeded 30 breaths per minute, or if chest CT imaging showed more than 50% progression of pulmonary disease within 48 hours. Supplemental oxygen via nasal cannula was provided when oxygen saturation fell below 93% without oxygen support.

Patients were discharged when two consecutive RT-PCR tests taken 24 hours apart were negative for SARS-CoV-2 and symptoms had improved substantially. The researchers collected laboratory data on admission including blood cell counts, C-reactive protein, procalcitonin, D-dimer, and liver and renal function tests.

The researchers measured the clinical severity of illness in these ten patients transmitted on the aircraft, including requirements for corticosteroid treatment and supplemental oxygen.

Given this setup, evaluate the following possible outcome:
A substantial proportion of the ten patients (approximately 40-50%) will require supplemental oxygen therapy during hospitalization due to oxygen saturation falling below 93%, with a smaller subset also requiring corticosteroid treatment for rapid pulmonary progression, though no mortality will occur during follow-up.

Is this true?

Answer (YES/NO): NO